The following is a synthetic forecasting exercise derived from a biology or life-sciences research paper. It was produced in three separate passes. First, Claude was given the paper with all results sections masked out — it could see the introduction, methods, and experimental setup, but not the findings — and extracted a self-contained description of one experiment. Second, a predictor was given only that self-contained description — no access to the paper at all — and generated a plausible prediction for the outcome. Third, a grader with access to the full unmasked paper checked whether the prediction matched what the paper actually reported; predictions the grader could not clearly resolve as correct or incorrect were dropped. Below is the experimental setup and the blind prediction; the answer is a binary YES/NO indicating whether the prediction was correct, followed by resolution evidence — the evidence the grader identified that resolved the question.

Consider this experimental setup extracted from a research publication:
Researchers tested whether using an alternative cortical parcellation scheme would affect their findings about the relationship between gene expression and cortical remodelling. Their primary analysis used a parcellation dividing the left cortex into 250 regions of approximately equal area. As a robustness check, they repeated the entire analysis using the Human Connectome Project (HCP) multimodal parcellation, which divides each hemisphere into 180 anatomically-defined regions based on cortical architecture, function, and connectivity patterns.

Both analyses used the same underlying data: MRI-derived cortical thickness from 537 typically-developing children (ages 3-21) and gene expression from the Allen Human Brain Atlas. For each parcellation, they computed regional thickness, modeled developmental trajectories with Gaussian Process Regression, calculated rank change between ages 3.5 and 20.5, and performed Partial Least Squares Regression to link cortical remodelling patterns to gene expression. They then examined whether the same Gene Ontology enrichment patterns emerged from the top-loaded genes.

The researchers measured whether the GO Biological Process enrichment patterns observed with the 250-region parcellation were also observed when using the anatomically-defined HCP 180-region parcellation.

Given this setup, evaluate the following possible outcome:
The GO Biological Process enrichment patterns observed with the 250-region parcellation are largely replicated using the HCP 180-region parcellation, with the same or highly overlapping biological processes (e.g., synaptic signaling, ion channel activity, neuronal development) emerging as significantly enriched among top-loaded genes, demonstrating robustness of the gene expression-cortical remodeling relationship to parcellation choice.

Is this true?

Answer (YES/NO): YES